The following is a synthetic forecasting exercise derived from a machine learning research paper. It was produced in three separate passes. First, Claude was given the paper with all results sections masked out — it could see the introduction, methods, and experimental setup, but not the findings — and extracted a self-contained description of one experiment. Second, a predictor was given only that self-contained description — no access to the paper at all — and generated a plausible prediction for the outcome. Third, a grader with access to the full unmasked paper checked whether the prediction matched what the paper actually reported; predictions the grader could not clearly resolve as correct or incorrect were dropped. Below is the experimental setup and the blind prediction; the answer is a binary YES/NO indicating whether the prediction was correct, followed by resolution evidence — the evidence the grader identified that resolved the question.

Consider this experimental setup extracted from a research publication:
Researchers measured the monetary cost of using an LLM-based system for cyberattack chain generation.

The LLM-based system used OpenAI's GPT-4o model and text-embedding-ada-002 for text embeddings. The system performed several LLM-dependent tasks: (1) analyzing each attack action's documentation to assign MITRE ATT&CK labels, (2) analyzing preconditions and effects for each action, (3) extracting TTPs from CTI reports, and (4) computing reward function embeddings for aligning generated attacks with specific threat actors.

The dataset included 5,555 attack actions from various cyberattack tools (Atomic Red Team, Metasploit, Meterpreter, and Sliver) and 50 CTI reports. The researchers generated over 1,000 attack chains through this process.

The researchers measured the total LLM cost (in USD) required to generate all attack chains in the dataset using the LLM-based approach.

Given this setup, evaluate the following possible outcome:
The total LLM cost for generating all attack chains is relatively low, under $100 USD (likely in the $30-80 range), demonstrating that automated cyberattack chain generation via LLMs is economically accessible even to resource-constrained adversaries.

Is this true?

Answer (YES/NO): NO